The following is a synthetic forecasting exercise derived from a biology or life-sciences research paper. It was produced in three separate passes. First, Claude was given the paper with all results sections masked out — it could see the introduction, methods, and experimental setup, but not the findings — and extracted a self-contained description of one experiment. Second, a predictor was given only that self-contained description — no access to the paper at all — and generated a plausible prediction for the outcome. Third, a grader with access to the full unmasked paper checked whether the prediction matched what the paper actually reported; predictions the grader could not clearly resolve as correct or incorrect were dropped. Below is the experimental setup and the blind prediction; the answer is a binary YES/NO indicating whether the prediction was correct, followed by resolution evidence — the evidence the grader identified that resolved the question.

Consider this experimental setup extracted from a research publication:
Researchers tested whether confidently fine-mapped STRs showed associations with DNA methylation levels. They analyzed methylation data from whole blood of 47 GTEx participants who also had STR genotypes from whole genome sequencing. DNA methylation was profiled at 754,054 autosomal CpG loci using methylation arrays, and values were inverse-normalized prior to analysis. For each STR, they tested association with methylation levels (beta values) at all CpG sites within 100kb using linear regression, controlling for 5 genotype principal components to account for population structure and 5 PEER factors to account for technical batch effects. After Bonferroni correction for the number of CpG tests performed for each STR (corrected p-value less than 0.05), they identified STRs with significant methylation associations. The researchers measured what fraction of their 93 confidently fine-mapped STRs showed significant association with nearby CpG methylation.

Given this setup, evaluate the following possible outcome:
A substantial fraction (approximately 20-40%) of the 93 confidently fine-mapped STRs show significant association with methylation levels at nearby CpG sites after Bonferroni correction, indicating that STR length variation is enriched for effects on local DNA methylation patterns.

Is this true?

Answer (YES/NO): NO